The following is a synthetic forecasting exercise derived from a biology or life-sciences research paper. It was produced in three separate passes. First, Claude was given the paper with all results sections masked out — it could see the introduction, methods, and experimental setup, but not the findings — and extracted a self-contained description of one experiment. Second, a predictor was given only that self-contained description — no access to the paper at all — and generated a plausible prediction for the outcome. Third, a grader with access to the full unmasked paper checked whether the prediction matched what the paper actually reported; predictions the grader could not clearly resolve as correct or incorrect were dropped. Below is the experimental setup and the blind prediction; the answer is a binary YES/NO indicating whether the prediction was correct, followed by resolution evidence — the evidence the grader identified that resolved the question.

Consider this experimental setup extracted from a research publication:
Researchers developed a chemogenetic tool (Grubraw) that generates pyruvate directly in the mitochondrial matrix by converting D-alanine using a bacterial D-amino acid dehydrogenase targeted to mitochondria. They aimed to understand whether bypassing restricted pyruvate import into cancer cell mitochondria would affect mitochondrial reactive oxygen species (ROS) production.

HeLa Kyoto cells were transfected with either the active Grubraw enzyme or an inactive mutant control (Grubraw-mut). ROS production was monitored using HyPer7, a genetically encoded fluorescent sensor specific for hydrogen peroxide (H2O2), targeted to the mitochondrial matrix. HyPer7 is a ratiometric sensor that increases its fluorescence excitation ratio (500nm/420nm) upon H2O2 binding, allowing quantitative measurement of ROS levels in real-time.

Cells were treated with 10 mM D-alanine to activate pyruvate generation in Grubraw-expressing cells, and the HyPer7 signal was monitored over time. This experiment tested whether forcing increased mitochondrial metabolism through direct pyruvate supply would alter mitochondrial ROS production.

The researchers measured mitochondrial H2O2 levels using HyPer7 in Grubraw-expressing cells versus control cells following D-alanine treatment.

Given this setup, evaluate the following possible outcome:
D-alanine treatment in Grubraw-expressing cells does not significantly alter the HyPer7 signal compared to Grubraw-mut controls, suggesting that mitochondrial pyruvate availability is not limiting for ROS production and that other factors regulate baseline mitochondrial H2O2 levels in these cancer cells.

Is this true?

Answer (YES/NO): YES